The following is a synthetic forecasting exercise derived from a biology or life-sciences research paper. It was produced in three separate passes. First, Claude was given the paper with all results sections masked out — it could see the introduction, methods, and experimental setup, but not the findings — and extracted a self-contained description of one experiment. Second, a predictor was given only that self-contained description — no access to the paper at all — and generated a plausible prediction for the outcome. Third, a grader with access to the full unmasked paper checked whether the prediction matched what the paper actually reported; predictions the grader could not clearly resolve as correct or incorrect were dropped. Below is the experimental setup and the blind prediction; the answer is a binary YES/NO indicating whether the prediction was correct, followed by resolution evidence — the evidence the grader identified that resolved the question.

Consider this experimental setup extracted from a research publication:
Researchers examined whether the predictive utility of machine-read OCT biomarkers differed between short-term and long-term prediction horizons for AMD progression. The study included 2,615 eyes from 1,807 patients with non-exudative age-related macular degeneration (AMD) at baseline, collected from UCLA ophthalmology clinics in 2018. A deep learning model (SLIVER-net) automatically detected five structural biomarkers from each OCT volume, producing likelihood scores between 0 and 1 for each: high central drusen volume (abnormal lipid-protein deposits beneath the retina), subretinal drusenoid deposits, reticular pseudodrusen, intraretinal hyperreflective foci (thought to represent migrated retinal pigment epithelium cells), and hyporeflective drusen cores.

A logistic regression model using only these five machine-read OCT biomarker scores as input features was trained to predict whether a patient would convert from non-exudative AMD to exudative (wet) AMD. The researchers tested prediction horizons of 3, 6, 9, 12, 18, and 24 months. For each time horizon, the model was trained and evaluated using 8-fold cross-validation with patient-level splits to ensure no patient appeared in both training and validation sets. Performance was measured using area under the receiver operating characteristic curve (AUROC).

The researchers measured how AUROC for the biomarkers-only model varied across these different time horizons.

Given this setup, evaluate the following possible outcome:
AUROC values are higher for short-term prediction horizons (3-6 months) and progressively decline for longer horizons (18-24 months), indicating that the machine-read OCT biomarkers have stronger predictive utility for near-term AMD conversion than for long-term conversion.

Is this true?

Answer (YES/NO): NO